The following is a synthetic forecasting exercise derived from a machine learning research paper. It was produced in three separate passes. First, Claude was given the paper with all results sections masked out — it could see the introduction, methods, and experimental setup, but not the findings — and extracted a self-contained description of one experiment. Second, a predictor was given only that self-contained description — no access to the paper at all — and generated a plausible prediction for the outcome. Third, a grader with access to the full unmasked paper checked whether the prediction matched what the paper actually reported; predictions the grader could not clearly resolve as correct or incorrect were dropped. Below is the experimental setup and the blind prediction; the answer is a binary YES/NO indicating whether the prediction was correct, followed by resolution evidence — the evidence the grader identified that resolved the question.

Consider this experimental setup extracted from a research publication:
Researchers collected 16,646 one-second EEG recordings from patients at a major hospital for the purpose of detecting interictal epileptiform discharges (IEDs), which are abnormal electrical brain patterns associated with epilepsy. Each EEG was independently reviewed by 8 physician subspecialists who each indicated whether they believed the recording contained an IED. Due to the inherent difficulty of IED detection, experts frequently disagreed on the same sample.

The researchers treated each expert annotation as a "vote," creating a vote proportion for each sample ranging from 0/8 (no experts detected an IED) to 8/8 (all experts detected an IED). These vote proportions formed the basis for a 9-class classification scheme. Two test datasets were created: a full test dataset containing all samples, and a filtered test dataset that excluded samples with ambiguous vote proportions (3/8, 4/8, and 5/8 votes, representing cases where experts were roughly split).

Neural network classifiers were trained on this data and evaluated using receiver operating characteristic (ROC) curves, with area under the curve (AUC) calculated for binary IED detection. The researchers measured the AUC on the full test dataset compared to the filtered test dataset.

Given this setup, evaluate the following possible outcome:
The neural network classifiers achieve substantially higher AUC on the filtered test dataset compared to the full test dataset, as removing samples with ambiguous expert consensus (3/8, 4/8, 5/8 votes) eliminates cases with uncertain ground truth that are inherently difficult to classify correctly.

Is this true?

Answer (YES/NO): YES